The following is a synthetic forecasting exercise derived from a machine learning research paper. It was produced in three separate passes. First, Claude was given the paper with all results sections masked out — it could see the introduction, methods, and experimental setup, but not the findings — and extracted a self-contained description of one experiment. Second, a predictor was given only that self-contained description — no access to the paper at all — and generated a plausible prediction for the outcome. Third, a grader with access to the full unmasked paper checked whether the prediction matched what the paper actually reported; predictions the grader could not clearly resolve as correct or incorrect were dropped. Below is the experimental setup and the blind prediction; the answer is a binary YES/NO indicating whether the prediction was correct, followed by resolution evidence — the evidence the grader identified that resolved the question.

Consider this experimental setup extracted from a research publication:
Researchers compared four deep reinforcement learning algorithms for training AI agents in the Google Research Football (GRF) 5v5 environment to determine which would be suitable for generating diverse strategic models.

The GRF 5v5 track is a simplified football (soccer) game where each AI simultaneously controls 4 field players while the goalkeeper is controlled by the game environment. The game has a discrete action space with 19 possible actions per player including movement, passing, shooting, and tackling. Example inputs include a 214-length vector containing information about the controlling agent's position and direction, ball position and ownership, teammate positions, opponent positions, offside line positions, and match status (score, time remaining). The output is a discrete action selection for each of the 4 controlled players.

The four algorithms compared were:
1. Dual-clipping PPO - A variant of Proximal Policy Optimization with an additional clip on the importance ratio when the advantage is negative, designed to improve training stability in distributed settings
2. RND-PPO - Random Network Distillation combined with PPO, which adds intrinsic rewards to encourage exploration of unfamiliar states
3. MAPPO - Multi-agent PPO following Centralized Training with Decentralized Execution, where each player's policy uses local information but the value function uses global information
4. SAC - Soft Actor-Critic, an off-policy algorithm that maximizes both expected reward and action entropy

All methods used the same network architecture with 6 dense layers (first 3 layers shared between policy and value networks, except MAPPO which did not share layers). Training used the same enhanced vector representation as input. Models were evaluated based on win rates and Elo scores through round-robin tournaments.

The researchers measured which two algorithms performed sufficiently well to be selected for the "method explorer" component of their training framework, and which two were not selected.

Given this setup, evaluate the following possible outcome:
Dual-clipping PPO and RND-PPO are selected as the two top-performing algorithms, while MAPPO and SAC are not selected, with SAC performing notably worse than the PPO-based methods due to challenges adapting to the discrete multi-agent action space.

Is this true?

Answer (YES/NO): NO